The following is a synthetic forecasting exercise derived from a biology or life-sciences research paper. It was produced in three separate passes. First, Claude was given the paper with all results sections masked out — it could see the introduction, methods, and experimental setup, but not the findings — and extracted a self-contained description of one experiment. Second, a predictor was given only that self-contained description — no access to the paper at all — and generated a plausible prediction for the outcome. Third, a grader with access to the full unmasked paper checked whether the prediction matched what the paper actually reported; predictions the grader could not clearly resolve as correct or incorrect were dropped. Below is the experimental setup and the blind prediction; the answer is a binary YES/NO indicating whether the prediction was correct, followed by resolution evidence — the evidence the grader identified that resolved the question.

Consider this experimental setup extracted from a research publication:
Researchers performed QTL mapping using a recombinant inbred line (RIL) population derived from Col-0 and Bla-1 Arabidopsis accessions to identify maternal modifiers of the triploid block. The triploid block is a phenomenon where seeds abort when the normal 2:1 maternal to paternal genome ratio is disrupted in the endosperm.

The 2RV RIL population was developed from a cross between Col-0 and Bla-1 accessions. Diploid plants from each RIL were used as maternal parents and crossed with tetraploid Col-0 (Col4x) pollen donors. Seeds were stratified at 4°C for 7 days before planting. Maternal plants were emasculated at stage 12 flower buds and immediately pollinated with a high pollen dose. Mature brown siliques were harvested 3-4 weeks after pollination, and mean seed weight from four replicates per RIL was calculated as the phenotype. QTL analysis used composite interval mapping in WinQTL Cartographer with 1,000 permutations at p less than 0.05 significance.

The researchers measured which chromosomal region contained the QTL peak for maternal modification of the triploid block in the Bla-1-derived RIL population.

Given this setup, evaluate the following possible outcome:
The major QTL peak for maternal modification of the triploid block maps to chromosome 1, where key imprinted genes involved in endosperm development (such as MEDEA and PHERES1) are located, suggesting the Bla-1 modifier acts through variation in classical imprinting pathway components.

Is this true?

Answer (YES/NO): NO